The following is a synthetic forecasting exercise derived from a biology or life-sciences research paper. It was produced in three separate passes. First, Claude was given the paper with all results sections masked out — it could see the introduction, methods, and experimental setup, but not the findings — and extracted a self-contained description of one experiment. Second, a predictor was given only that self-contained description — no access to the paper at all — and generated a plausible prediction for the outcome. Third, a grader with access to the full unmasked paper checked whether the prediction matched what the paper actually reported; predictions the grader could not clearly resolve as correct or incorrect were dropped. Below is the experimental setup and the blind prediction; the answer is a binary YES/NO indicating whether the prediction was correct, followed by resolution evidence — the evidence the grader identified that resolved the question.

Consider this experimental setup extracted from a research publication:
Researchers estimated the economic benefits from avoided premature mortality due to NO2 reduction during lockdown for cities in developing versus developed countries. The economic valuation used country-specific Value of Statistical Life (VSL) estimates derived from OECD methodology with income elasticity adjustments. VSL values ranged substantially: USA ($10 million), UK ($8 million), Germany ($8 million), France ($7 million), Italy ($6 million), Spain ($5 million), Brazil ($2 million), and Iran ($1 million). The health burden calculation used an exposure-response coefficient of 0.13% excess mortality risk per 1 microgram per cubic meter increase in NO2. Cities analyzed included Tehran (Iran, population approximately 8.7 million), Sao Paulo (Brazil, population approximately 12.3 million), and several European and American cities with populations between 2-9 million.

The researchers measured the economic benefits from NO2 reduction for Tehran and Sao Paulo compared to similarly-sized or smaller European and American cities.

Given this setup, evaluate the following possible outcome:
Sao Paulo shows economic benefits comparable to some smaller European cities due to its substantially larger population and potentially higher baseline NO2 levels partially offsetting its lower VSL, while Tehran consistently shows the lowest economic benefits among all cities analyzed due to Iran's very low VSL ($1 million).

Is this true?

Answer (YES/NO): NO